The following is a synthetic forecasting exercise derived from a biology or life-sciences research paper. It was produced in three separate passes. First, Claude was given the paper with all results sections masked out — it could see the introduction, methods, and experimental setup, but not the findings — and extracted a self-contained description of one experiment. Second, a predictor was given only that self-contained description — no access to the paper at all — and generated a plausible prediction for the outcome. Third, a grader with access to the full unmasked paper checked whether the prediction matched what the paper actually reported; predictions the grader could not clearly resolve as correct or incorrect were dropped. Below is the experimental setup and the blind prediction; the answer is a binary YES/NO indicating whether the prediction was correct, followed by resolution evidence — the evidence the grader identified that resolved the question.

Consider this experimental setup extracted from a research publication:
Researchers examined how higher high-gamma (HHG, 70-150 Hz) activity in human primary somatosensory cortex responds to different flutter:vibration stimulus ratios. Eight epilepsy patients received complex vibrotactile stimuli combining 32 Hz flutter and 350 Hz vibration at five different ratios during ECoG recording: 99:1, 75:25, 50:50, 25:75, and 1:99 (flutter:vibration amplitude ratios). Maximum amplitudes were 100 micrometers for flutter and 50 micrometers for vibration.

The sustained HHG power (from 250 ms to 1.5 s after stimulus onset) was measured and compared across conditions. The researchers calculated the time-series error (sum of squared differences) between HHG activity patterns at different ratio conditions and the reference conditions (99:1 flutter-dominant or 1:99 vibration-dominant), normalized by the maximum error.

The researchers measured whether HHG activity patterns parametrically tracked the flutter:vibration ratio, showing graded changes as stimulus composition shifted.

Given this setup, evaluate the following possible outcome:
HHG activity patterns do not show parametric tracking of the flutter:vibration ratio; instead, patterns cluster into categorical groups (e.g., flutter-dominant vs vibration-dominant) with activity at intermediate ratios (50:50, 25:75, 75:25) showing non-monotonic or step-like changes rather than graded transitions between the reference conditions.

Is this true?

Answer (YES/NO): NO